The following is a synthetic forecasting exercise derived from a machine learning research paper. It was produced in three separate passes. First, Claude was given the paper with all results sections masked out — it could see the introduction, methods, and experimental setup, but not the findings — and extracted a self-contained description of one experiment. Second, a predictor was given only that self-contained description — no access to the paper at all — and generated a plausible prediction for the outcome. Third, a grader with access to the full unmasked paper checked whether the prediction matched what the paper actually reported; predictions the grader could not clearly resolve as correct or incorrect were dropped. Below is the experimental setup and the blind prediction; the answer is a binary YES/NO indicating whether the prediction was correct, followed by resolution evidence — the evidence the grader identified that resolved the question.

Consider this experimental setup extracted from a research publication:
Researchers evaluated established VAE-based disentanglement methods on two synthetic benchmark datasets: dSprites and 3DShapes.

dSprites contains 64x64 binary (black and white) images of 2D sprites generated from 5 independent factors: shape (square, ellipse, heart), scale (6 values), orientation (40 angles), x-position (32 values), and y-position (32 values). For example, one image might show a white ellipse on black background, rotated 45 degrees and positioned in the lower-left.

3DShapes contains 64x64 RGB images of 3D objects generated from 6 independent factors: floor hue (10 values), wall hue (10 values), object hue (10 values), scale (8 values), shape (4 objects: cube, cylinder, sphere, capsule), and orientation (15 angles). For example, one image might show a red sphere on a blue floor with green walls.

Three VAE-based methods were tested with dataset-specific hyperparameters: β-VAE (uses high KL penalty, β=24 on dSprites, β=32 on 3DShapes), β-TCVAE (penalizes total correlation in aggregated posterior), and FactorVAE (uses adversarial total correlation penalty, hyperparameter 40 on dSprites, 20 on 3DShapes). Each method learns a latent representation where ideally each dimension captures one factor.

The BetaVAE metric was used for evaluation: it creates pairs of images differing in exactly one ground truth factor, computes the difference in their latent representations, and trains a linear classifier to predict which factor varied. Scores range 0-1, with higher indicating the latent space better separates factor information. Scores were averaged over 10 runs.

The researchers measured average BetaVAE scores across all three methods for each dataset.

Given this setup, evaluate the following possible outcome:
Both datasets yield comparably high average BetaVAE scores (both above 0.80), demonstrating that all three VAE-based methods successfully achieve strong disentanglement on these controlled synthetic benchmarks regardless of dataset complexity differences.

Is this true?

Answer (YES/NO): NO